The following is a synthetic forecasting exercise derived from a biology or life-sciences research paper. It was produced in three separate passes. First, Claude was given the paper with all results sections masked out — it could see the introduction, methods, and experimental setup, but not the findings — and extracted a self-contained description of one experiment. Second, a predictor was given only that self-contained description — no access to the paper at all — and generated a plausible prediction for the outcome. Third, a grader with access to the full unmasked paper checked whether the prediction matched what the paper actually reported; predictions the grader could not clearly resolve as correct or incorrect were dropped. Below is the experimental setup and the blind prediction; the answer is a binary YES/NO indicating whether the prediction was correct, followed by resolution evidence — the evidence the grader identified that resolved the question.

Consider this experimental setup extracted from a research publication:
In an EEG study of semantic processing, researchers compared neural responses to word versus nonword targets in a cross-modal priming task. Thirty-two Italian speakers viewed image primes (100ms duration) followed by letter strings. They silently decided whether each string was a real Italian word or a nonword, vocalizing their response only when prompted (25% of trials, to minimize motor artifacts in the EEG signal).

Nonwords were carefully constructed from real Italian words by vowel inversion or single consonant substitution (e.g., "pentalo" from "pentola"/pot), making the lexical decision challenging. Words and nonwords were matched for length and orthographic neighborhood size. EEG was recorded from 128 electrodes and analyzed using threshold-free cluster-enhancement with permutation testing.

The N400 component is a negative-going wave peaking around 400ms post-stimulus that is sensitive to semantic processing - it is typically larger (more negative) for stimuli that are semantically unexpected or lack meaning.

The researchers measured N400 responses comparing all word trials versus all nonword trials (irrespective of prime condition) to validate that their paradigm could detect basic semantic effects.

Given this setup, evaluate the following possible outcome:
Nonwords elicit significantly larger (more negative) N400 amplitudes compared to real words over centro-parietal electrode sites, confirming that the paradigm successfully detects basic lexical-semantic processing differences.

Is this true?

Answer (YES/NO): NO